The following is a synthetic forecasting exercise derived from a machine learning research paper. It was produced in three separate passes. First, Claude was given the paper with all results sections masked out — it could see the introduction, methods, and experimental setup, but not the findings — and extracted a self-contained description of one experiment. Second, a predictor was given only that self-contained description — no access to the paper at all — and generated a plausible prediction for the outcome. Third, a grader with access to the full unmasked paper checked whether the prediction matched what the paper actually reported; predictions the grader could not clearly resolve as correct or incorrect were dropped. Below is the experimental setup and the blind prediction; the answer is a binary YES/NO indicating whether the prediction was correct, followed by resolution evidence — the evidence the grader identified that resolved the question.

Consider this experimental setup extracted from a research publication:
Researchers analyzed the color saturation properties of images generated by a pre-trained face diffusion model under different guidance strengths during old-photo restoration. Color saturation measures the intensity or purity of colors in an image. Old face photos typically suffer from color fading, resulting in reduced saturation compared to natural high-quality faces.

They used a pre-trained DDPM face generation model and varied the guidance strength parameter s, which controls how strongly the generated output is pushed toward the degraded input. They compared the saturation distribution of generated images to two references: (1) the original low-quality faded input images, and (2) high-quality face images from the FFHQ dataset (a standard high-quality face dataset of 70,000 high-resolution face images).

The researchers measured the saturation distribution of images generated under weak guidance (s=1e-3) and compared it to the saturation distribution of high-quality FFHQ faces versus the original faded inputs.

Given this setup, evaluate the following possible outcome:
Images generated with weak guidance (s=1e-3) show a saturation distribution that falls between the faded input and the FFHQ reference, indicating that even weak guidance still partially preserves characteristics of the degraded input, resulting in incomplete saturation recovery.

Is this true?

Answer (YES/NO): NO